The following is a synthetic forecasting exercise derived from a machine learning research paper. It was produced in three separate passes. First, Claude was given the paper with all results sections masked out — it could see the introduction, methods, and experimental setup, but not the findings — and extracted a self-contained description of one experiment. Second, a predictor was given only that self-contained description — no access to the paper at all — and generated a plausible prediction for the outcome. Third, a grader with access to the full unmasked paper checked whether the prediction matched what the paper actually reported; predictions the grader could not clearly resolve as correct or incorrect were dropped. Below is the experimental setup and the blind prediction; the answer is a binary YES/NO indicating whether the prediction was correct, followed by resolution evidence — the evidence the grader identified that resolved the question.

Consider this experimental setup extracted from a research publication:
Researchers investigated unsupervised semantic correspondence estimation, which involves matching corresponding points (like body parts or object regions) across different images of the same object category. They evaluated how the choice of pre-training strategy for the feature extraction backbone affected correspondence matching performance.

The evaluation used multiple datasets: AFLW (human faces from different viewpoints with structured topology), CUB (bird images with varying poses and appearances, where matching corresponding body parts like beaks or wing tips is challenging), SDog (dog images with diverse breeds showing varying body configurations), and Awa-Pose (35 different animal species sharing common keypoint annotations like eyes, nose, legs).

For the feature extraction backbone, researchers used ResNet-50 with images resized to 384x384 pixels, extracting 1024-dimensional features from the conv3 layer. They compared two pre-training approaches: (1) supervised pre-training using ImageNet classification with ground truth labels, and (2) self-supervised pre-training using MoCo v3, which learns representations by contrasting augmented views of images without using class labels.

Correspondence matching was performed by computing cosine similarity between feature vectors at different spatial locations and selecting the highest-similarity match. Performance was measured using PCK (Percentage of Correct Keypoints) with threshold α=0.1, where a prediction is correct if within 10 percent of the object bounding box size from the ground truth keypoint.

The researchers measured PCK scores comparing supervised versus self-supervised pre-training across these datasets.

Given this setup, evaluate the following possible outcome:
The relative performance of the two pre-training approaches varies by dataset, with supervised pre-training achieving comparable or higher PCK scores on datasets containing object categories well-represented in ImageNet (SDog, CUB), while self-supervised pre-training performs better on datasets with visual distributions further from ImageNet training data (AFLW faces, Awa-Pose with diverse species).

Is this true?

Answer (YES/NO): NO